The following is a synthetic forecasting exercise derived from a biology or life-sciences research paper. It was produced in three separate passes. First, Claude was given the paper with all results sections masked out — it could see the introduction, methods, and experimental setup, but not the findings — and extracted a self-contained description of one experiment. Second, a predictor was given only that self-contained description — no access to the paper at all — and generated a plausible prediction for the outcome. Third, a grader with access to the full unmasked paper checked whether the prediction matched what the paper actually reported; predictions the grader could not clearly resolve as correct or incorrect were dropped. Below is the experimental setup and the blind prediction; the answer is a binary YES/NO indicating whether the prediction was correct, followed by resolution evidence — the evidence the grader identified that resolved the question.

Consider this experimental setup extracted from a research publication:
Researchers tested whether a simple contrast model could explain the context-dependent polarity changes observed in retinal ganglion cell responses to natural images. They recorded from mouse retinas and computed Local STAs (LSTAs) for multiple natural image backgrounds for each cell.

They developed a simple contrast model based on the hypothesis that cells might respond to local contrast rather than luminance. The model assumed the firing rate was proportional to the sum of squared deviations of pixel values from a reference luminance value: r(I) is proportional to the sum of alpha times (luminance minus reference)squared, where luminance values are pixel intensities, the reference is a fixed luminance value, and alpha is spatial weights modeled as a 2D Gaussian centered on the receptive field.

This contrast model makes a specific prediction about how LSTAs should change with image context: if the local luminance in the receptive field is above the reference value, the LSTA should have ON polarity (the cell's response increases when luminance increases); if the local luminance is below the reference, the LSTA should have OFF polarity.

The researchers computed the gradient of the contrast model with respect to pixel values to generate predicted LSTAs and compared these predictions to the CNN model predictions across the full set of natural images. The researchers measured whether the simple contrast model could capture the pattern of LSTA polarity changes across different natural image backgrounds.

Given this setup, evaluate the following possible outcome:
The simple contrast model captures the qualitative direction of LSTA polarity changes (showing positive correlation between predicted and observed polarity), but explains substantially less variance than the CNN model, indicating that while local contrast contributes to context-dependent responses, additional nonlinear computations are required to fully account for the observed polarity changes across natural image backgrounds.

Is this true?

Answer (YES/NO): NO